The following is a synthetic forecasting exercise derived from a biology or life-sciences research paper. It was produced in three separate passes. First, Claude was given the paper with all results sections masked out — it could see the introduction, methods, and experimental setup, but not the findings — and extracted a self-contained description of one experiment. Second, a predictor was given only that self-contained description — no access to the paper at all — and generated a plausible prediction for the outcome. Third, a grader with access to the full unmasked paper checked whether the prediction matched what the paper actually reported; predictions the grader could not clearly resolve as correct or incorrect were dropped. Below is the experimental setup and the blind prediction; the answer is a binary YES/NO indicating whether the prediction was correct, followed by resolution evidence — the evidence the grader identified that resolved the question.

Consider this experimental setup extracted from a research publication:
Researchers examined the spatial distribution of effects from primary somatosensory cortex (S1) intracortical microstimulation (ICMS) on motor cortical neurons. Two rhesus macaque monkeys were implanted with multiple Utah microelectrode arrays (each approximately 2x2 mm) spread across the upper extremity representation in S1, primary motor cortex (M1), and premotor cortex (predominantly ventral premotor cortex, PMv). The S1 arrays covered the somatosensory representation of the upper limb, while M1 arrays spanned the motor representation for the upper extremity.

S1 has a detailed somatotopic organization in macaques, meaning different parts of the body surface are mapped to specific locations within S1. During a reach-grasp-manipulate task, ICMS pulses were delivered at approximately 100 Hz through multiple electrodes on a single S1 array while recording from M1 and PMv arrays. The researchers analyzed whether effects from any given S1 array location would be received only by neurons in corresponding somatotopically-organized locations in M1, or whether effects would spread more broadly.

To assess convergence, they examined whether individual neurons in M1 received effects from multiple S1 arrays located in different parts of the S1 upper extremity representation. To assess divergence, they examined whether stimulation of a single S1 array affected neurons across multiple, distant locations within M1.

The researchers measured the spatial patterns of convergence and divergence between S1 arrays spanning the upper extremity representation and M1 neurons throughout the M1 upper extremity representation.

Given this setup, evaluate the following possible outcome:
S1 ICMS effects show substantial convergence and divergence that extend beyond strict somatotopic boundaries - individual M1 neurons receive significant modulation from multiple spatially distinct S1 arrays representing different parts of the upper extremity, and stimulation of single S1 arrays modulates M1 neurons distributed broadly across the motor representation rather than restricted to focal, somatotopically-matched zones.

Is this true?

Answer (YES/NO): YES